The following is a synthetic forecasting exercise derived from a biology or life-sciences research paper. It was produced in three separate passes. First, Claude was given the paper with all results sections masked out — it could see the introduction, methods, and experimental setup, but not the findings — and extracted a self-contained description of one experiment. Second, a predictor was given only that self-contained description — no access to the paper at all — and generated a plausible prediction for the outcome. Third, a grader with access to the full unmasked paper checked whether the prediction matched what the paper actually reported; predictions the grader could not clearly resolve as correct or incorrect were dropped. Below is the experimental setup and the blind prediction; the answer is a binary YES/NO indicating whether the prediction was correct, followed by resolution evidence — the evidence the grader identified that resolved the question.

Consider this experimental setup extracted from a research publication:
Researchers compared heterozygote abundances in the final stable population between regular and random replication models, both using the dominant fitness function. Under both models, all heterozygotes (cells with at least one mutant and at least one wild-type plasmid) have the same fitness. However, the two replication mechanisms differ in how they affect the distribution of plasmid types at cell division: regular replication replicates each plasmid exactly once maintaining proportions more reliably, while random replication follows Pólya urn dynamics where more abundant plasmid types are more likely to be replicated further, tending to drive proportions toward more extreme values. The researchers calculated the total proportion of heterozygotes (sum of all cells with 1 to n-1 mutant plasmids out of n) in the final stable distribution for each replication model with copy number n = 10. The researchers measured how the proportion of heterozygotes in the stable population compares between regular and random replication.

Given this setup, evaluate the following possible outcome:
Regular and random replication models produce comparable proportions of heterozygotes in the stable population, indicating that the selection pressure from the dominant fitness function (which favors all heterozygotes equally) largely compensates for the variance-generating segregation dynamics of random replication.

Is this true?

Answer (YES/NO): NO